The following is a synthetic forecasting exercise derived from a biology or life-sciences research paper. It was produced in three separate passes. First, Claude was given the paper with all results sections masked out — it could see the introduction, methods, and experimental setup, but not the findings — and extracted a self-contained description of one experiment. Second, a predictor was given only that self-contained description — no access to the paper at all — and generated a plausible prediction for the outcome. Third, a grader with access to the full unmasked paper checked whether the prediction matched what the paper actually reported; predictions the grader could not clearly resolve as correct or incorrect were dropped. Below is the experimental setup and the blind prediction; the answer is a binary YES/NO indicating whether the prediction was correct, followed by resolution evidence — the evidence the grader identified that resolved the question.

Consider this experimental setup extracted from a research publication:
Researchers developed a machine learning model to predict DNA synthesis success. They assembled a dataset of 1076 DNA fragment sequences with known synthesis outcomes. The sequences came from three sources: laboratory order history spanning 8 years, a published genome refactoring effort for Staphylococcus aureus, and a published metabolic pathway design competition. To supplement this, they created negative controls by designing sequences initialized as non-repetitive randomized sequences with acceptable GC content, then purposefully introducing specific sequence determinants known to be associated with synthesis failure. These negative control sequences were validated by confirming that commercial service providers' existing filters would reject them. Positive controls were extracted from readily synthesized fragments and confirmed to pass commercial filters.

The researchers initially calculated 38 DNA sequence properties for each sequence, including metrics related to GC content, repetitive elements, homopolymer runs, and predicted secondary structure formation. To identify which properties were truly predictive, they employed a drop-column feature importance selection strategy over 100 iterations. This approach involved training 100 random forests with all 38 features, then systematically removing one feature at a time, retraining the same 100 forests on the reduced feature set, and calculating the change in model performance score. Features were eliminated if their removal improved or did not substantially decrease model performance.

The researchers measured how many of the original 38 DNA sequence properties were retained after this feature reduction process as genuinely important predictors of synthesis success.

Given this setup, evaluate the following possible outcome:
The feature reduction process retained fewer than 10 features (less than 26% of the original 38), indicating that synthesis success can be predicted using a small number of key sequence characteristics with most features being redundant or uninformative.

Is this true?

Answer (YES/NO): YES